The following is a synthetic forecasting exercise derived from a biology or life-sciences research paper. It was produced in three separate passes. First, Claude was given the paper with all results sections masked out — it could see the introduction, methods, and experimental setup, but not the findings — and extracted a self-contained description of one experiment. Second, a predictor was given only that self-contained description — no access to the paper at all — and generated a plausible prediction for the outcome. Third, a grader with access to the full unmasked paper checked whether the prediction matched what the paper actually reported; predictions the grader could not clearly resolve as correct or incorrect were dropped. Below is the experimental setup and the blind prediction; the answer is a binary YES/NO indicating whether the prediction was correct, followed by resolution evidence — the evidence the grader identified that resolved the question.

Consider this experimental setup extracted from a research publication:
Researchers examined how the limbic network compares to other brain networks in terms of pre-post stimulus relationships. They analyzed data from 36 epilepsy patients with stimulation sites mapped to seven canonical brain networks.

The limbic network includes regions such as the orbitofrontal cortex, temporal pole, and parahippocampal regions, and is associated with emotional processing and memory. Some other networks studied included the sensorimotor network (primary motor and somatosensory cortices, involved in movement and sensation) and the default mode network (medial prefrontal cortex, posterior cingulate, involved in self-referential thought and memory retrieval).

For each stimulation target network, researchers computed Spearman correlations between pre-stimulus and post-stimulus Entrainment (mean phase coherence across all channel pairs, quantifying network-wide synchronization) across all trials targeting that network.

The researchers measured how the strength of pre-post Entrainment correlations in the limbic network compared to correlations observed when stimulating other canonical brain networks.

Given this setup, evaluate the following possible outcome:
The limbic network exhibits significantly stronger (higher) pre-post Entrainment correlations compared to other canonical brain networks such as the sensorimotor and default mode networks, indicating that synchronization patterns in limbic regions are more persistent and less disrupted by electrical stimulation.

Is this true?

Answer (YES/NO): NO